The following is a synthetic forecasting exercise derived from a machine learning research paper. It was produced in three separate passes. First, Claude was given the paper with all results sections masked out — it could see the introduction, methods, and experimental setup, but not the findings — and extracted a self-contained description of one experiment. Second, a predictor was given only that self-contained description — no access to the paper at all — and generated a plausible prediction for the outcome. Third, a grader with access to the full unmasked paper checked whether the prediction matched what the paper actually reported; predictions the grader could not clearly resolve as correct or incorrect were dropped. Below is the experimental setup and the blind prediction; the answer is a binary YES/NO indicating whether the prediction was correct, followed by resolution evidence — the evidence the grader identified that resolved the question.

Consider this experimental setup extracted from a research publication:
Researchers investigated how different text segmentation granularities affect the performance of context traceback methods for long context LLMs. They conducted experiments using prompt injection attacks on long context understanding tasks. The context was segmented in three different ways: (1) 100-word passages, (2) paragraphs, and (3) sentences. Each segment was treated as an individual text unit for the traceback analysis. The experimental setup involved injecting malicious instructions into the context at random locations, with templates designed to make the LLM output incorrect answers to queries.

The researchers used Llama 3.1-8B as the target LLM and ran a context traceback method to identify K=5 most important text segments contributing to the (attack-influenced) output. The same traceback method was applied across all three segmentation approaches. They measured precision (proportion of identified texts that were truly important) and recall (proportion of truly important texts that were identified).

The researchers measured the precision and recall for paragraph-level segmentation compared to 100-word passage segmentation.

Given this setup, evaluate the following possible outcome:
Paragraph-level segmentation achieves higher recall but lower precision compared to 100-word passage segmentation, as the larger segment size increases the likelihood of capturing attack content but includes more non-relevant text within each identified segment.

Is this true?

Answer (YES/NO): YES